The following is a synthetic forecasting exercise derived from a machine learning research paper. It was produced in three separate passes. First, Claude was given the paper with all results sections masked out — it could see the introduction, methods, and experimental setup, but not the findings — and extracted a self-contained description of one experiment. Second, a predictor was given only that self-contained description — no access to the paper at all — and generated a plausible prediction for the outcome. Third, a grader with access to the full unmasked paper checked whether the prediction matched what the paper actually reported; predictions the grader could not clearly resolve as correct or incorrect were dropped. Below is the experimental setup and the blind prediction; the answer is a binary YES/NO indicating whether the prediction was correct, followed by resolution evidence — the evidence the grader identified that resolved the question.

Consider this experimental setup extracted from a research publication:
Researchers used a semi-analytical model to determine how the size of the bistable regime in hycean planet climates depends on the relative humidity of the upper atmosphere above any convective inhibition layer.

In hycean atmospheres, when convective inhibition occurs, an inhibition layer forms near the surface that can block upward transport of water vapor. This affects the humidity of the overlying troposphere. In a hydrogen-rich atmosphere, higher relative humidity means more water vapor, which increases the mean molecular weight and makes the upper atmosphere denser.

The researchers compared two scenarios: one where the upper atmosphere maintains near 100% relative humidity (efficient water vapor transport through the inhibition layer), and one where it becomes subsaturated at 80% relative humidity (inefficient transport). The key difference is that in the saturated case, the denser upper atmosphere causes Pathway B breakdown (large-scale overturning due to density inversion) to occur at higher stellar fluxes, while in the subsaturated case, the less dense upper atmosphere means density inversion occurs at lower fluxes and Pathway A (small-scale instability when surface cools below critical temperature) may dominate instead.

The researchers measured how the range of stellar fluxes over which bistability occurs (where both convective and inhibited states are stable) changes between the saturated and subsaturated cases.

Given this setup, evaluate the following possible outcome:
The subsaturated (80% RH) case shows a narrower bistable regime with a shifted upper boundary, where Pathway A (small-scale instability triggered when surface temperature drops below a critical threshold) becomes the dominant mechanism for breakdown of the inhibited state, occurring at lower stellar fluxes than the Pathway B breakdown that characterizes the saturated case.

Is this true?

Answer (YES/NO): NO